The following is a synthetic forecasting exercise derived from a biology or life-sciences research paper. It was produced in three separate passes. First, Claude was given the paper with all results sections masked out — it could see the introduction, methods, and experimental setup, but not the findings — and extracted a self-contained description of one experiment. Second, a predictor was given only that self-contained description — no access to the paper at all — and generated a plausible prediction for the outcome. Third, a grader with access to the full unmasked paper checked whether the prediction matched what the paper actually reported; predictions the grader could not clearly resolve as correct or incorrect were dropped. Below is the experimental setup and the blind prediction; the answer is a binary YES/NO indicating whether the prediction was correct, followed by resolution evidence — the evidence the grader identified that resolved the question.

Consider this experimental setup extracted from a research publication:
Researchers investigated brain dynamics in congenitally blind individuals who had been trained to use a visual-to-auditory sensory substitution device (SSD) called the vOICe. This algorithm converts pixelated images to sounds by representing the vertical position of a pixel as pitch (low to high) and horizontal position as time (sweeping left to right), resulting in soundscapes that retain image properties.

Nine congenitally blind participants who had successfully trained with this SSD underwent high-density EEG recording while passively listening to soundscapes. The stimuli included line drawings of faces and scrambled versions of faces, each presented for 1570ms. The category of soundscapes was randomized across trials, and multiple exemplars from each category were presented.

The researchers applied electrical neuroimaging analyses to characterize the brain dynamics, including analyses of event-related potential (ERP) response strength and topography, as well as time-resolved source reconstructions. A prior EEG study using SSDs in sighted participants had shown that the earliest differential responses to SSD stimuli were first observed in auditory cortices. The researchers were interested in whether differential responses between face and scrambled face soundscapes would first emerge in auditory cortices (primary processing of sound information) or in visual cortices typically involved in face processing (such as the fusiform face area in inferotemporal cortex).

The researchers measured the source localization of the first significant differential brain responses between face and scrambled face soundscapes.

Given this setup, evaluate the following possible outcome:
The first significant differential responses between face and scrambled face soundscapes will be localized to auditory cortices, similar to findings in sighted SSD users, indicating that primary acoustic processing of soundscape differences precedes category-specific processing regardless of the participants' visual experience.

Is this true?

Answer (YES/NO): NO